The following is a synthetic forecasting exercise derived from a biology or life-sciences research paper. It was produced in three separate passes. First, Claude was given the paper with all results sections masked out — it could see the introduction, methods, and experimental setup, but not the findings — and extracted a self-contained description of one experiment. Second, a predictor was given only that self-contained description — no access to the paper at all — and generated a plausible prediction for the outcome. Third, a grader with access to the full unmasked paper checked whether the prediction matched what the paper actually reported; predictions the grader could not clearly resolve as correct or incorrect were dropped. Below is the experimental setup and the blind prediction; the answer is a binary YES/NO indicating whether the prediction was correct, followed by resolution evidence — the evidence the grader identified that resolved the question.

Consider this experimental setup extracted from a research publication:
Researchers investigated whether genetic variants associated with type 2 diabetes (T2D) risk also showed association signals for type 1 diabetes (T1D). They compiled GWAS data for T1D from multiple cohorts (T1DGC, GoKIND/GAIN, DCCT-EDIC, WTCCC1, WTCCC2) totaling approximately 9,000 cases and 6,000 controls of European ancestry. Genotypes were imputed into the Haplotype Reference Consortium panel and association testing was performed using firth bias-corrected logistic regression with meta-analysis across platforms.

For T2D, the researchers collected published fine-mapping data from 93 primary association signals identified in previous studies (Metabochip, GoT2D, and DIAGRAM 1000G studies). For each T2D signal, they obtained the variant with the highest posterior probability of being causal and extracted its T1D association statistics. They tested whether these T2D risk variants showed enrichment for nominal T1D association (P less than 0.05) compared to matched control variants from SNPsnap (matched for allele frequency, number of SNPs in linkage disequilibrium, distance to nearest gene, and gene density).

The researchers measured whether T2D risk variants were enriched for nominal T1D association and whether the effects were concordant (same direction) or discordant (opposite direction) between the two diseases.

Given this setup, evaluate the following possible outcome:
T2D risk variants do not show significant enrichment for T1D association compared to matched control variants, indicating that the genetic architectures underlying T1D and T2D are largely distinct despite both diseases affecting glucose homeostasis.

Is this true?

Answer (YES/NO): NO